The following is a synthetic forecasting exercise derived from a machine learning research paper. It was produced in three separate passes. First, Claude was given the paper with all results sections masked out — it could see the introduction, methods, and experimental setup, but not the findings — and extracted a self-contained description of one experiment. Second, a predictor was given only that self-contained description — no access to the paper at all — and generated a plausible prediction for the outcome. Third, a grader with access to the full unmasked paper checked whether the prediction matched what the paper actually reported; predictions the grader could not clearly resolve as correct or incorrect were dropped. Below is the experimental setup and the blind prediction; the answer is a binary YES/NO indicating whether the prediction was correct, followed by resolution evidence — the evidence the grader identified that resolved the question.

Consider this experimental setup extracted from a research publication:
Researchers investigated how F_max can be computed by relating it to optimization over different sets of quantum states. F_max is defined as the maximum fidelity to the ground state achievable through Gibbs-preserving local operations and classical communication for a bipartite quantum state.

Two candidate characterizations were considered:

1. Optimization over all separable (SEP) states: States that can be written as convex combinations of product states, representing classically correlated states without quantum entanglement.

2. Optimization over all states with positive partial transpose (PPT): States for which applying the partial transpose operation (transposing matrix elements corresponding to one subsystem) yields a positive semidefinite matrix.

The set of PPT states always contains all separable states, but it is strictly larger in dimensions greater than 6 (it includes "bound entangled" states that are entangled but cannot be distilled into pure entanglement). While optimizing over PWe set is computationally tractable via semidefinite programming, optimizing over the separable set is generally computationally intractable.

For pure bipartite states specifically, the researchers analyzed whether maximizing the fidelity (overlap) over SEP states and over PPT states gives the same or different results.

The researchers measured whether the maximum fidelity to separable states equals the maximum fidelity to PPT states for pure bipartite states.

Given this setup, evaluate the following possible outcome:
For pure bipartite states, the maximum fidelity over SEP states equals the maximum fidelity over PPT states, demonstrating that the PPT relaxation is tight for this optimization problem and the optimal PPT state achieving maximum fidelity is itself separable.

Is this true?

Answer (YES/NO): YES